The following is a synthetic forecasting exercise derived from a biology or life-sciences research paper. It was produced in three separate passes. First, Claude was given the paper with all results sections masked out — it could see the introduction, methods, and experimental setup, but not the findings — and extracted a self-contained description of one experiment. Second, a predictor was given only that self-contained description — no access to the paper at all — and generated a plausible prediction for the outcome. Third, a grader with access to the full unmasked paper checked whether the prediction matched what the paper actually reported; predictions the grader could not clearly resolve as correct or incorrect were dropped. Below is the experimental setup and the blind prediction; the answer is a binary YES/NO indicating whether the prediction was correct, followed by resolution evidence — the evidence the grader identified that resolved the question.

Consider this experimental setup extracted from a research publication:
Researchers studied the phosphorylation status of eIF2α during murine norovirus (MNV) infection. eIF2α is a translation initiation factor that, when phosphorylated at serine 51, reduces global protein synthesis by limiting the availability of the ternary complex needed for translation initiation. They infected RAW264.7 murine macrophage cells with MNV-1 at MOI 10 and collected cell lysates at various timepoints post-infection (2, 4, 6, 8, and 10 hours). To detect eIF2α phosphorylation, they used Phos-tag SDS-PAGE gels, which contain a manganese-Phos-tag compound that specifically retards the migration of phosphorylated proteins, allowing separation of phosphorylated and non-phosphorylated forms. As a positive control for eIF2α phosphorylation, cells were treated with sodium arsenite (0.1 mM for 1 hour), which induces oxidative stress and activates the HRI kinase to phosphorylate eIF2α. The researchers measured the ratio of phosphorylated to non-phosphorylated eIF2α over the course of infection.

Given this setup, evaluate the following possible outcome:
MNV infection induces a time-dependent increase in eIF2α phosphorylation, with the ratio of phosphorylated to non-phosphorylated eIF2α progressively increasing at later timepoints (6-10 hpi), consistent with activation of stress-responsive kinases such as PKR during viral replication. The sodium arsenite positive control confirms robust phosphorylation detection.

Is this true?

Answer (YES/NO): NO